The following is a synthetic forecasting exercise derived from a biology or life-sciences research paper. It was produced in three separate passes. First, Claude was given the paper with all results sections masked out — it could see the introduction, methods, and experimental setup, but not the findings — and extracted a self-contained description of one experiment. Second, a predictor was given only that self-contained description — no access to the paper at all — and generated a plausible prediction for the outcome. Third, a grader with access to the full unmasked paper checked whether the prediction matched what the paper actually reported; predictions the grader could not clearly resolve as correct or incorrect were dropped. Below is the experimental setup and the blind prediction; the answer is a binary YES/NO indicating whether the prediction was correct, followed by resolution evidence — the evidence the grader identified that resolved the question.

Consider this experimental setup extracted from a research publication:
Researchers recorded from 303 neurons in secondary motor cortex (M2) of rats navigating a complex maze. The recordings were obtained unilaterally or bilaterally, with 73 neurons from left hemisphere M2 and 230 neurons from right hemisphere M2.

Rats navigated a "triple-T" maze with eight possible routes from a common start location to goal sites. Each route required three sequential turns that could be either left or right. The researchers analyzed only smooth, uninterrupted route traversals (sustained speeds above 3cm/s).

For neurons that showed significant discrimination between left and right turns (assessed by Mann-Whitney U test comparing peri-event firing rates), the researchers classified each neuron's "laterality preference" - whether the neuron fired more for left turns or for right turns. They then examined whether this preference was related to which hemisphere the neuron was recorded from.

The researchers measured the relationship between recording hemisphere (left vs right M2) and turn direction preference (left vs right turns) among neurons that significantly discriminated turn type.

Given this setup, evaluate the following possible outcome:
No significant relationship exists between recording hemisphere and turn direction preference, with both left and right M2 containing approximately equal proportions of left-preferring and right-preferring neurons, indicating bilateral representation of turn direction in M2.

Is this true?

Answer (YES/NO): YES